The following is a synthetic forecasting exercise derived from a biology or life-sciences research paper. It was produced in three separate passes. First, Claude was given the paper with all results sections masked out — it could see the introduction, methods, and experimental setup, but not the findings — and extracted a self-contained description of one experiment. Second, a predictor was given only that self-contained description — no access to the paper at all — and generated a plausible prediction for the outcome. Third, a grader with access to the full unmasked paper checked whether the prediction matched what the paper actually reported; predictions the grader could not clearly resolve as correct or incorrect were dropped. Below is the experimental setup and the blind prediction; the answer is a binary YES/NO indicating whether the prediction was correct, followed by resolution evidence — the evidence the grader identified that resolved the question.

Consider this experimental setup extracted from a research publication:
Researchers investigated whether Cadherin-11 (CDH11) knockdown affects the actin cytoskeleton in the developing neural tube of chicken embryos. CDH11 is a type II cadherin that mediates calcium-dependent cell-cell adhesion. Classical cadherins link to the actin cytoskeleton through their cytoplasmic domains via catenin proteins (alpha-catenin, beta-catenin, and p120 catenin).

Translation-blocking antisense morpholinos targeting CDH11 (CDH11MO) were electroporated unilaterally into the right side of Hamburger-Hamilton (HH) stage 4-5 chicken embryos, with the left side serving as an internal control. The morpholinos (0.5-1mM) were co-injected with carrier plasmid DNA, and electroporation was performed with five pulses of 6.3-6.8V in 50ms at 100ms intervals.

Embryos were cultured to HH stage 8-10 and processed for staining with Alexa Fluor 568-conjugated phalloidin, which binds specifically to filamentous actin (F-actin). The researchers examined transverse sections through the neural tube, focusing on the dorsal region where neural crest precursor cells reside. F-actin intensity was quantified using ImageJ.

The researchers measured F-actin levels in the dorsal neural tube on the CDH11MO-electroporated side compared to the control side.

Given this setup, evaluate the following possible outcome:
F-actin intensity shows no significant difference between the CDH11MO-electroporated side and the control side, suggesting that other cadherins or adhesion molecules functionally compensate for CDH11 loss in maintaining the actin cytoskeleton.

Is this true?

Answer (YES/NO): NO